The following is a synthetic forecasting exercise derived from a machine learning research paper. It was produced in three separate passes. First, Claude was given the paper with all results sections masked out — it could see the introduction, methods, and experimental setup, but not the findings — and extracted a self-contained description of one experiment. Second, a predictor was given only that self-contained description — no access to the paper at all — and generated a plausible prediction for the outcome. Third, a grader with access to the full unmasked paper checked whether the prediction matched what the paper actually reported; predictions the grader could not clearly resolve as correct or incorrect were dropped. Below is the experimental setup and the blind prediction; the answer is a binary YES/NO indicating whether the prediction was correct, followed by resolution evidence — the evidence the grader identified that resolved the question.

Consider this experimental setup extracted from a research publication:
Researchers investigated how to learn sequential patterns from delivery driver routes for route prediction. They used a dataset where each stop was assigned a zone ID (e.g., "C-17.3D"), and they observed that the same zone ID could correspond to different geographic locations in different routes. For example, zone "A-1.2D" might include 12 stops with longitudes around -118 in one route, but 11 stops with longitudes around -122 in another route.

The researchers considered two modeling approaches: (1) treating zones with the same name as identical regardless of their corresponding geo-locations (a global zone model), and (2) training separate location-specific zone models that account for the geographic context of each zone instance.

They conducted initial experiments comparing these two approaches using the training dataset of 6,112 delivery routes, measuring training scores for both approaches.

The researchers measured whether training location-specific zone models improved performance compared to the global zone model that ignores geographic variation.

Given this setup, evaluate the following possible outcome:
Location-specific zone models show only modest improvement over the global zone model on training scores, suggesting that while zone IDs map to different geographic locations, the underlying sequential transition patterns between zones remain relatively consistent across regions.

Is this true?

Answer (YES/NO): NO